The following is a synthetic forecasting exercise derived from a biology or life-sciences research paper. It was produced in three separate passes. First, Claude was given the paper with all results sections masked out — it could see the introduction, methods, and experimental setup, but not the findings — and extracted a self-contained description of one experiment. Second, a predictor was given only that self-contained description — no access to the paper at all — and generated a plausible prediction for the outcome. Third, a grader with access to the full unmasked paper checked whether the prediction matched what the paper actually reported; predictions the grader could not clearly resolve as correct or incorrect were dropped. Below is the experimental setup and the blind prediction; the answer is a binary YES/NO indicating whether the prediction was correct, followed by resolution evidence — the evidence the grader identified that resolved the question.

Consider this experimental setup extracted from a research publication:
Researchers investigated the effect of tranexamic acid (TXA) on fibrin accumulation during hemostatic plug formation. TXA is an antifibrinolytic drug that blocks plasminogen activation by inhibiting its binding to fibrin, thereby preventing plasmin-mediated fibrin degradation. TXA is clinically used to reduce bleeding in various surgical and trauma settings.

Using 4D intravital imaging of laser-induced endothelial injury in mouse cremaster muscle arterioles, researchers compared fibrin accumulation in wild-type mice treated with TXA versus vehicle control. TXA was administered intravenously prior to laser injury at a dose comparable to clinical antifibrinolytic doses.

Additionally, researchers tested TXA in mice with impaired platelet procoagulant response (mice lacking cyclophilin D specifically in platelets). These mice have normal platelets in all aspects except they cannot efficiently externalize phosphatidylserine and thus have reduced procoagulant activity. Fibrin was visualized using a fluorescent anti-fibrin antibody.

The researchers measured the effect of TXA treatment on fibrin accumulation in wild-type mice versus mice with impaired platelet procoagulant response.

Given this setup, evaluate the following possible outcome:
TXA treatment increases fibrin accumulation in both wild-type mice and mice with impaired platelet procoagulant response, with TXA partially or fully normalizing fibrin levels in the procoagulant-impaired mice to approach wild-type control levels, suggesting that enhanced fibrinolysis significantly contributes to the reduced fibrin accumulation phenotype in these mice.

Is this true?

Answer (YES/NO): NO